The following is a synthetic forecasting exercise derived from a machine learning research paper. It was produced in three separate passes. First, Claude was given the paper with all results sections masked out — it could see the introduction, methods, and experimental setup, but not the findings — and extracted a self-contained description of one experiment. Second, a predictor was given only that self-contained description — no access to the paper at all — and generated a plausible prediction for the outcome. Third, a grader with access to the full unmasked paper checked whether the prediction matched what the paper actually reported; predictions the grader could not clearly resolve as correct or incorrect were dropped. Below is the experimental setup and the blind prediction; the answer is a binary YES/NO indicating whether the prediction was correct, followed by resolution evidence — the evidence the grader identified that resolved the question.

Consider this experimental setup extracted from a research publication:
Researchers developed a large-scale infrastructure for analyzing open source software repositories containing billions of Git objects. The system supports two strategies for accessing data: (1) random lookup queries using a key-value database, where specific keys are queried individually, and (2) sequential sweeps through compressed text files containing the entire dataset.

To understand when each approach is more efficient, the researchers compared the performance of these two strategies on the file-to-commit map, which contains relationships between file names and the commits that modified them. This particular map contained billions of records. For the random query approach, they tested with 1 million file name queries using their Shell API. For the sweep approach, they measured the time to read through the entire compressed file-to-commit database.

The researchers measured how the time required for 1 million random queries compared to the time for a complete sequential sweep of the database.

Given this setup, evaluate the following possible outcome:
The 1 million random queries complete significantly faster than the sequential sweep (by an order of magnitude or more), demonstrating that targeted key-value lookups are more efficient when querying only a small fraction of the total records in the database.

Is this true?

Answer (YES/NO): NO